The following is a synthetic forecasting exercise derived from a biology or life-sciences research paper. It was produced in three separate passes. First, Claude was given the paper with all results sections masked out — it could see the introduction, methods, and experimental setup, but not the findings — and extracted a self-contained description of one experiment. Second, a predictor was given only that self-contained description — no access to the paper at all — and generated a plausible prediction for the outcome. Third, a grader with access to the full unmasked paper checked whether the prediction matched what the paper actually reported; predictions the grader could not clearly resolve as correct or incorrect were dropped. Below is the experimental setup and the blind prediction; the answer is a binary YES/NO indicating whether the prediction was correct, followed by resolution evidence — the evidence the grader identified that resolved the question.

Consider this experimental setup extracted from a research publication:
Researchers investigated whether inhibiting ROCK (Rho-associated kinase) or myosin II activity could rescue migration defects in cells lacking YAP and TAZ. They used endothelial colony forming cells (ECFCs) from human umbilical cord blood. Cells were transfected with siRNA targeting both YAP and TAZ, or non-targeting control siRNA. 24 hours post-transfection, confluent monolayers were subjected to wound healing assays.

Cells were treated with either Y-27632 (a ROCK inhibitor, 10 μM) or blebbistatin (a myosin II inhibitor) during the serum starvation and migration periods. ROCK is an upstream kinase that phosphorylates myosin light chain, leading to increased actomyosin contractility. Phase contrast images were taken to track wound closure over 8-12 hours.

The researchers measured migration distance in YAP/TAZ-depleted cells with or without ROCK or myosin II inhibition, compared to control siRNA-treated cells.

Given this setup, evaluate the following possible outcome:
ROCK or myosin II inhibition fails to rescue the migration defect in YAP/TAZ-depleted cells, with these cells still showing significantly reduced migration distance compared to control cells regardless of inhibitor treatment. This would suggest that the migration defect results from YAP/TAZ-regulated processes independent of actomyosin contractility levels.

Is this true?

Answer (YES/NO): NO